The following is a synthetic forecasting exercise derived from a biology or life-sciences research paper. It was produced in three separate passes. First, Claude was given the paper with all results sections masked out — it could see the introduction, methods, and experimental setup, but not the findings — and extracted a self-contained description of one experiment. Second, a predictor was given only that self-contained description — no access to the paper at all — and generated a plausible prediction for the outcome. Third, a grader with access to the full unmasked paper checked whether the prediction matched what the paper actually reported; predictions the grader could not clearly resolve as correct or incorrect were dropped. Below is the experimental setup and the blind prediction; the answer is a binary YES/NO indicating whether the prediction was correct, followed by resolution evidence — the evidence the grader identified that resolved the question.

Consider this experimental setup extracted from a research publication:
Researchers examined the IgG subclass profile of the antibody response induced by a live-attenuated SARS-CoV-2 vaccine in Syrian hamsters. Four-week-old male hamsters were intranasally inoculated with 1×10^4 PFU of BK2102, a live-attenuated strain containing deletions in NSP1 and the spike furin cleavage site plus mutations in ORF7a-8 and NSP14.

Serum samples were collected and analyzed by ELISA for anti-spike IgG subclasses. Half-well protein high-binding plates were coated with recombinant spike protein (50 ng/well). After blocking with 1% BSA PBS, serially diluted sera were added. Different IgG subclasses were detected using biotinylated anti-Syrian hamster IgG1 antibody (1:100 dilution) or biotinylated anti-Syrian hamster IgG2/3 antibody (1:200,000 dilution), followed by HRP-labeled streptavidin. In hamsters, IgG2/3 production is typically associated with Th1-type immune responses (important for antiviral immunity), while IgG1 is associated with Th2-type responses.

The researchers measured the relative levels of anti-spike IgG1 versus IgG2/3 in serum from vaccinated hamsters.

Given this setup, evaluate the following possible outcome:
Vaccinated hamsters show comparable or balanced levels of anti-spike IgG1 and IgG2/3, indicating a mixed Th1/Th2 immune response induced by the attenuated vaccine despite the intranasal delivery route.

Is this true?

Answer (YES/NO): NO